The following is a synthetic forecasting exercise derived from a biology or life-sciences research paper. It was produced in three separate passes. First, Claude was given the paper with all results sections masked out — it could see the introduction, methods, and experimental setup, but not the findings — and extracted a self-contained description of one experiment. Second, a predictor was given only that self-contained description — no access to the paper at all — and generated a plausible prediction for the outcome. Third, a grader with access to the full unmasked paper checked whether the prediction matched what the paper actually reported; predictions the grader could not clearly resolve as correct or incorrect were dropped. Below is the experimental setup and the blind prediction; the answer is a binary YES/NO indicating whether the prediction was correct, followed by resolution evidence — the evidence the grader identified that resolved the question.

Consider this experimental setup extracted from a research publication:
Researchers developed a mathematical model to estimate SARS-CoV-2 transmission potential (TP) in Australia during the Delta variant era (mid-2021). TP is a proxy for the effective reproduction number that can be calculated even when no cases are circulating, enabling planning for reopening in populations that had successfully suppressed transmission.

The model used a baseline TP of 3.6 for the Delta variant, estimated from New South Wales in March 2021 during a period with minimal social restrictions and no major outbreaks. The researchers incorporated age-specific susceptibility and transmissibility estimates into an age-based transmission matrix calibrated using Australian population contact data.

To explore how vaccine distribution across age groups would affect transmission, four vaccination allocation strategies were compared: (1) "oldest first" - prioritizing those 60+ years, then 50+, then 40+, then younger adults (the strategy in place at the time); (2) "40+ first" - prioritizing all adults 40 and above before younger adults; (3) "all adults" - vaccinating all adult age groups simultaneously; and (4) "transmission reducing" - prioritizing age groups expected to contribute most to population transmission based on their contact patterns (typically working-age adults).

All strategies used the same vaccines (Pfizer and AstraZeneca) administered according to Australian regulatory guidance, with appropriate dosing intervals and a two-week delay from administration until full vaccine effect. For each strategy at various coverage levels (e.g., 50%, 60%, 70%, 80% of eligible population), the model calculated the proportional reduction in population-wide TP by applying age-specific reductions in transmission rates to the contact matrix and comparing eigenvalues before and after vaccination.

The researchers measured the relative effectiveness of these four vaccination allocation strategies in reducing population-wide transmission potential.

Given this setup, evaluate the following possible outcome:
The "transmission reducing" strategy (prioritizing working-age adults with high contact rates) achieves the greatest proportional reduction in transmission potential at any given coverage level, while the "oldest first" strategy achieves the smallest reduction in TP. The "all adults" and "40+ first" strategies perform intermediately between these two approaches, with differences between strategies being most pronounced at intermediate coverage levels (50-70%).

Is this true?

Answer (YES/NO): NO